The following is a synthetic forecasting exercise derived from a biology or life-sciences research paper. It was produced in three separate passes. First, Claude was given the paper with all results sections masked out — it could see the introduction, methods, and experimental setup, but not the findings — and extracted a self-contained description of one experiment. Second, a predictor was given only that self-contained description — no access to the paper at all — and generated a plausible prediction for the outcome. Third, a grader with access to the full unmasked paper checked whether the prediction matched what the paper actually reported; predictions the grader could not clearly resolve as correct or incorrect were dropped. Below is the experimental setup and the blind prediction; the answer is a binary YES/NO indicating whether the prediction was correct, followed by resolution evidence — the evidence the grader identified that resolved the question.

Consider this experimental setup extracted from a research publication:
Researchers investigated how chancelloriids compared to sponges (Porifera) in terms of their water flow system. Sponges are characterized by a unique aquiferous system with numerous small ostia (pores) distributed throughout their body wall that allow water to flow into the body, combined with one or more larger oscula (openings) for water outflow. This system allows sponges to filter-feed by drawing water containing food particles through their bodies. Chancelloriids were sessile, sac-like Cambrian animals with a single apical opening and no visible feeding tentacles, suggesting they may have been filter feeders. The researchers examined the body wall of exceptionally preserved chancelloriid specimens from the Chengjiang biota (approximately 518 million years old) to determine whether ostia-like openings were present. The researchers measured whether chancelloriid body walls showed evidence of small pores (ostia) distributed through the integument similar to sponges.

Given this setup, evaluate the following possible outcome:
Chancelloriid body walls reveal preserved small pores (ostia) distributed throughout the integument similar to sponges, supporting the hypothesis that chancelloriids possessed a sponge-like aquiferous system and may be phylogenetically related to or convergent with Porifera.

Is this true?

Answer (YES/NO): NO